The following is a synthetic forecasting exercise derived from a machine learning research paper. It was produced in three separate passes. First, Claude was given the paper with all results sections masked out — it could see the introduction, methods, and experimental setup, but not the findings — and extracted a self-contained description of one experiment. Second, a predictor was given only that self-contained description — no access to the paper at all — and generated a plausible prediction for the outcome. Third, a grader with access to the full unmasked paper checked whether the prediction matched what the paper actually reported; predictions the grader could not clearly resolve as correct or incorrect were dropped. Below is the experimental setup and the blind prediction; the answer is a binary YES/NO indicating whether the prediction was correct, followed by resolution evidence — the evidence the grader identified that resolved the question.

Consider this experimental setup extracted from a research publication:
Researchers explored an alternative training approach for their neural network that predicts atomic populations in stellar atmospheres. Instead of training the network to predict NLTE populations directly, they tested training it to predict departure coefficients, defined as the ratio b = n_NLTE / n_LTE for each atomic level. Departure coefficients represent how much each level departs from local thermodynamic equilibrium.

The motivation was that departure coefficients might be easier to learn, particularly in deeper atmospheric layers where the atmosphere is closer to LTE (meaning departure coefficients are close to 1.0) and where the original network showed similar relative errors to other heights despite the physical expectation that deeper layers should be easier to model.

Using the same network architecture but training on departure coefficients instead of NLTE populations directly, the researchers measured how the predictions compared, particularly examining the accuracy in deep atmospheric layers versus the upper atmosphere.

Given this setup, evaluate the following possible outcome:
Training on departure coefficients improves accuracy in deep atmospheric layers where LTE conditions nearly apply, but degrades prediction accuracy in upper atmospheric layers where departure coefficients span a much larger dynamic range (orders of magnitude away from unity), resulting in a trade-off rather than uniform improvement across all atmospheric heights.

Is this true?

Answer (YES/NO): NO